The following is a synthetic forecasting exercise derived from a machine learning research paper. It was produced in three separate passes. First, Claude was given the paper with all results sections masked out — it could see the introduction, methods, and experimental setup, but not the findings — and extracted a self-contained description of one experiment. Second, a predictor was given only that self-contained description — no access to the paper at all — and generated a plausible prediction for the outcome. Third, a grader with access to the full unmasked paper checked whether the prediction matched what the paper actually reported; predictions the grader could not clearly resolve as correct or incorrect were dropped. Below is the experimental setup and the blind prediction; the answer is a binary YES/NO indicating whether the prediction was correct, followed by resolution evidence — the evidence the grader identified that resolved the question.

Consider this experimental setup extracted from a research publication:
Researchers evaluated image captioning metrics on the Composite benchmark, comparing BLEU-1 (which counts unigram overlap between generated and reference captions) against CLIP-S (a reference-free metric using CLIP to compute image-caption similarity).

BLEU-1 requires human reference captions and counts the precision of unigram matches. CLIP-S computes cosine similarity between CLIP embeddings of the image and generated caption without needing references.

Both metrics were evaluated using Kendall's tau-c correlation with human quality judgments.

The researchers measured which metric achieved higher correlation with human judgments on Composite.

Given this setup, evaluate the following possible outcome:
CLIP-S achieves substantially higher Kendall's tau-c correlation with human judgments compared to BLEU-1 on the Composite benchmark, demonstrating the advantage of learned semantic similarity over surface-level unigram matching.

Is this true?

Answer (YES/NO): YES